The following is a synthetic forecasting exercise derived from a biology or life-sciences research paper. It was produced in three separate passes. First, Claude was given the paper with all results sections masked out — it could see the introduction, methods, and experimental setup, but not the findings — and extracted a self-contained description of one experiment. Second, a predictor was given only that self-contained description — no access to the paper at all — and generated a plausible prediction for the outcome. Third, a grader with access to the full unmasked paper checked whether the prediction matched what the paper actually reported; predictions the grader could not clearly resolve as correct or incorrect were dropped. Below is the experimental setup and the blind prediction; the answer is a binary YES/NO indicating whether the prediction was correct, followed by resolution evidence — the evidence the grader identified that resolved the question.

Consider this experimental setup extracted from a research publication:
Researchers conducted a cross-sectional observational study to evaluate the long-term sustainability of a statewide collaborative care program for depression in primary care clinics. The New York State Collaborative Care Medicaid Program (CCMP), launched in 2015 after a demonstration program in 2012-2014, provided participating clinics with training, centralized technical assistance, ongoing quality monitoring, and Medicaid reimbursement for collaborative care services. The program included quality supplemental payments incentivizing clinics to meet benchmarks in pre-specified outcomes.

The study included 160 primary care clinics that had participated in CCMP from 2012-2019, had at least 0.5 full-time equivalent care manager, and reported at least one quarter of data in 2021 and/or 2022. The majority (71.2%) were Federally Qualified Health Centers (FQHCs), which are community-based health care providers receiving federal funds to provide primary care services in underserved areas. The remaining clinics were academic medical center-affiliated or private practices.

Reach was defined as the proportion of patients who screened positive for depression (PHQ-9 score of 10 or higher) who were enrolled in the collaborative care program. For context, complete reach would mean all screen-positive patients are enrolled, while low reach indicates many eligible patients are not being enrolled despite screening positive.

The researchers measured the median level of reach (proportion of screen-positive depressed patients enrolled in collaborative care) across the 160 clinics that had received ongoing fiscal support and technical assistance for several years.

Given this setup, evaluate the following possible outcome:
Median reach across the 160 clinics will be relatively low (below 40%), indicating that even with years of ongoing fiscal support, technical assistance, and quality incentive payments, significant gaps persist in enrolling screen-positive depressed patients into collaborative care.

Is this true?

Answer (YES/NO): YES